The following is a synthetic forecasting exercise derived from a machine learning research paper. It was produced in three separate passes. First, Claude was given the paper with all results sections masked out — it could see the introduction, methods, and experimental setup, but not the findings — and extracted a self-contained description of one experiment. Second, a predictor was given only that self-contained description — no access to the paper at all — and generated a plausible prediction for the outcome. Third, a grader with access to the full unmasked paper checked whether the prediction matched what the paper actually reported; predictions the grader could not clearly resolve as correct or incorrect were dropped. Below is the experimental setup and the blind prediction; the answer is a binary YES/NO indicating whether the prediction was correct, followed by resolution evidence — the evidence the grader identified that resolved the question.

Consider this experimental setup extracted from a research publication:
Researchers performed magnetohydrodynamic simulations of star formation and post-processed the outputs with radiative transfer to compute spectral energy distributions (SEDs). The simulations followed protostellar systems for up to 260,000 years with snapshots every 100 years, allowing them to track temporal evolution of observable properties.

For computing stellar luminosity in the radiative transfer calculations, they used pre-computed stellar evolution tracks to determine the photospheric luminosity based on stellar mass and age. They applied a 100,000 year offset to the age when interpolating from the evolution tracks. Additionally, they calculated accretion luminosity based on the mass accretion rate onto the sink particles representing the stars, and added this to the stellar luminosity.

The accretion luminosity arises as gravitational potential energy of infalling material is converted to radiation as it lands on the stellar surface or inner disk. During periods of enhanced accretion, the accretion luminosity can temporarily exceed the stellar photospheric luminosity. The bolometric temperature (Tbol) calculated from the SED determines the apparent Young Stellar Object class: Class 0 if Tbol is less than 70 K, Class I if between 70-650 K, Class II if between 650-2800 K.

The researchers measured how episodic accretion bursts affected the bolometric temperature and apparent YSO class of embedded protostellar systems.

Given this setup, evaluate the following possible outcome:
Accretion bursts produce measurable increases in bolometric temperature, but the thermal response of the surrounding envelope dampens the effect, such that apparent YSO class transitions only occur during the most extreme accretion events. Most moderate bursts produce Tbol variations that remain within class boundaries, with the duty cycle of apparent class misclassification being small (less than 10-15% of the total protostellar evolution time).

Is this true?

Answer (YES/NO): NO